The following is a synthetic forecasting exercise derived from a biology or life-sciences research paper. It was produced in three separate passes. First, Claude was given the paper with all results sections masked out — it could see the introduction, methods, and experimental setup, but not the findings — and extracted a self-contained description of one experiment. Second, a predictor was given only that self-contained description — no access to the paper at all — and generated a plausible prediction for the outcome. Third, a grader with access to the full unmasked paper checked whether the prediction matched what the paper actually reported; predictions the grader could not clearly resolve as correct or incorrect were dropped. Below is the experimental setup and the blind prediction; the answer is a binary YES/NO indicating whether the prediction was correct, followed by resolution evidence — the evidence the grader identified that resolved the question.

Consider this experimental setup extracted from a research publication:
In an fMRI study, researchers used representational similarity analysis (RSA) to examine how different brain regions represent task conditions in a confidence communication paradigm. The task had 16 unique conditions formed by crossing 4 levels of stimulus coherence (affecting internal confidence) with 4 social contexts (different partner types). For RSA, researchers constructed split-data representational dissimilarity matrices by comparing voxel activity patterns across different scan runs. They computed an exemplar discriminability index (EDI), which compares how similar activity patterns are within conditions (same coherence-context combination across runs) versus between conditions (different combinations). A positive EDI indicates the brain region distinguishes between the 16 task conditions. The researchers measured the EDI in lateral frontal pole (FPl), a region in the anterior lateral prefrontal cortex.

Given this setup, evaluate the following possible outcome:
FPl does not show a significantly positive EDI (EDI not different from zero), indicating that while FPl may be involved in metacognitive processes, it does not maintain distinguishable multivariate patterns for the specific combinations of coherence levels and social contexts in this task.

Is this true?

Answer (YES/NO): NO